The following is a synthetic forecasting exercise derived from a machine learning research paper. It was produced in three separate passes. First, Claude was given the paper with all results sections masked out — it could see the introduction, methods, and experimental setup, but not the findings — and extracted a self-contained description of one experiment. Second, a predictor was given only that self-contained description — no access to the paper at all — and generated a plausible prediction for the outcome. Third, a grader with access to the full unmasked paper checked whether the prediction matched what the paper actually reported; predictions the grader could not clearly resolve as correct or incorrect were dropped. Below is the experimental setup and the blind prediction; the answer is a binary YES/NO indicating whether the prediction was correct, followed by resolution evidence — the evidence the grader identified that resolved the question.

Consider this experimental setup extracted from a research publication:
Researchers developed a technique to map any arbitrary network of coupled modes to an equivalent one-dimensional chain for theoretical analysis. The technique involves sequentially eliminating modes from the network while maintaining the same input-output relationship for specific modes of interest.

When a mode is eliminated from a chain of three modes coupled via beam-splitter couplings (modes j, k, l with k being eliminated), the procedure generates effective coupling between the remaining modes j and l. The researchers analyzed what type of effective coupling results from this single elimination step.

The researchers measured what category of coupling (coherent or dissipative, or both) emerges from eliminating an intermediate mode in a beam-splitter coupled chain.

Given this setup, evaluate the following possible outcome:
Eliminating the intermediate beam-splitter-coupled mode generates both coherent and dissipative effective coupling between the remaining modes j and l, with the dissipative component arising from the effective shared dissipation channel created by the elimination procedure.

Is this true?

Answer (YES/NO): NO